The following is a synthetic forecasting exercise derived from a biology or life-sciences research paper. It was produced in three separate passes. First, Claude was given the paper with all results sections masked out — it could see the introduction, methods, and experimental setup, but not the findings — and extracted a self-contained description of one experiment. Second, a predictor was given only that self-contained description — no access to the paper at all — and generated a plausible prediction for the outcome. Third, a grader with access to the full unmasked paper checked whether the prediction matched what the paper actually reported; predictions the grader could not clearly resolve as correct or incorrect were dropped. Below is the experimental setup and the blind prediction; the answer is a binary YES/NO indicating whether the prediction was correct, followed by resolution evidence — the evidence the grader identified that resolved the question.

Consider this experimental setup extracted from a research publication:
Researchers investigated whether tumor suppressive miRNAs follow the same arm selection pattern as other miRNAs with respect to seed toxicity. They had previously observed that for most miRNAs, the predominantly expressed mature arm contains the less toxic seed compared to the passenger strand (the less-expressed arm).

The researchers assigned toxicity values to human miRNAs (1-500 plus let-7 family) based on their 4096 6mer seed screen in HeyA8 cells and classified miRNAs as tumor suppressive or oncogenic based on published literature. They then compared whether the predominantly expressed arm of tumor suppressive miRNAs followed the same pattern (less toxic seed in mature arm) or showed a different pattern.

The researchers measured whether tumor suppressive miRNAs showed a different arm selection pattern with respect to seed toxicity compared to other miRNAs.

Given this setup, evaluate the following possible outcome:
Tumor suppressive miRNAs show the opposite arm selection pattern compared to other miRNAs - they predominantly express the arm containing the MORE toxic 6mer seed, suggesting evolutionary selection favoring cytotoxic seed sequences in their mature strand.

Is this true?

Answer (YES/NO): YES